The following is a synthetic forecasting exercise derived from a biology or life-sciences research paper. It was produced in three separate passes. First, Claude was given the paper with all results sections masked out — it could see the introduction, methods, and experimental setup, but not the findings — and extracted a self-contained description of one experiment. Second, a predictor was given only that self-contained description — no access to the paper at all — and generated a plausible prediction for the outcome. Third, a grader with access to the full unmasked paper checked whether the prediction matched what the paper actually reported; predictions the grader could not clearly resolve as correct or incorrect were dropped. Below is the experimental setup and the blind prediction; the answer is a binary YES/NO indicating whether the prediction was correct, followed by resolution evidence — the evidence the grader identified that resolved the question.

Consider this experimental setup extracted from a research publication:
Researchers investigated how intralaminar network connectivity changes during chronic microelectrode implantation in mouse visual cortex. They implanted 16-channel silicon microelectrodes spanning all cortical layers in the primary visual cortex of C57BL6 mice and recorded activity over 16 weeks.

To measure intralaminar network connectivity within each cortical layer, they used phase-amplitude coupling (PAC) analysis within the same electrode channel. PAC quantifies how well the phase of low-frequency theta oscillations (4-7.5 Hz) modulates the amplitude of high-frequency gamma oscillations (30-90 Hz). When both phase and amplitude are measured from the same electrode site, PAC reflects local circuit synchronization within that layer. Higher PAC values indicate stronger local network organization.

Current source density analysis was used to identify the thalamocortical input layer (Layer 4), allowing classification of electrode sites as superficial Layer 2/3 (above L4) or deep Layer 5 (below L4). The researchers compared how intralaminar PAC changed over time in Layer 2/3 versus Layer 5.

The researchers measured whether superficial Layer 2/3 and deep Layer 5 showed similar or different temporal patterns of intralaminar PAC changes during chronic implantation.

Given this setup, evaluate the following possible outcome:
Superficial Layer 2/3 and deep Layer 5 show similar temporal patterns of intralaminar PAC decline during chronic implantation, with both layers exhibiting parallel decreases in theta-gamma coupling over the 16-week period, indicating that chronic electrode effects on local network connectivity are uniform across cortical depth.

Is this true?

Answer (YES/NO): NO